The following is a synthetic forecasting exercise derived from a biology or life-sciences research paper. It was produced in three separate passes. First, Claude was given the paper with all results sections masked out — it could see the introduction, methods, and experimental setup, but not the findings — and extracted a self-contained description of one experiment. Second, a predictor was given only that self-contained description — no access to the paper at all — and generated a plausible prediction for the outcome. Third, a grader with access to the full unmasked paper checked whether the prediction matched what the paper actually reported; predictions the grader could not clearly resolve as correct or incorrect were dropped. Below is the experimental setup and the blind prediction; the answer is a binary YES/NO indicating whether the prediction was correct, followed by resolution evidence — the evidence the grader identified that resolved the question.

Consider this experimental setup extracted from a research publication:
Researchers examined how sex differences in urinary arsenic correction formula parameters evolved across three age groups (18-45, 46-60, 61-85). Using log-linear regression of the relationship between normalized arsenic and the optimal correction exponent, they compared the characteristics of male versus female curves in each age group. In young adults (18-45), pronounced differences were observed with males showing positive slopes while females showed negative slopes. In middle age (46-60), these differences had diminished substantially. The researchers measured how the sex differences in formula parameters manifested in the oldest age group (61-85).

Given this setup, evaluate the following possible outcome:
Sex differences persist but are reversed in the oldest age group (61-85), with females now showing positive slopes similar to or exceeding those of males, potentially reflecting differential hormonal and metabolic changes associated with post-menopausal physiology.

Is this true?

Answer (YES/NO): NO